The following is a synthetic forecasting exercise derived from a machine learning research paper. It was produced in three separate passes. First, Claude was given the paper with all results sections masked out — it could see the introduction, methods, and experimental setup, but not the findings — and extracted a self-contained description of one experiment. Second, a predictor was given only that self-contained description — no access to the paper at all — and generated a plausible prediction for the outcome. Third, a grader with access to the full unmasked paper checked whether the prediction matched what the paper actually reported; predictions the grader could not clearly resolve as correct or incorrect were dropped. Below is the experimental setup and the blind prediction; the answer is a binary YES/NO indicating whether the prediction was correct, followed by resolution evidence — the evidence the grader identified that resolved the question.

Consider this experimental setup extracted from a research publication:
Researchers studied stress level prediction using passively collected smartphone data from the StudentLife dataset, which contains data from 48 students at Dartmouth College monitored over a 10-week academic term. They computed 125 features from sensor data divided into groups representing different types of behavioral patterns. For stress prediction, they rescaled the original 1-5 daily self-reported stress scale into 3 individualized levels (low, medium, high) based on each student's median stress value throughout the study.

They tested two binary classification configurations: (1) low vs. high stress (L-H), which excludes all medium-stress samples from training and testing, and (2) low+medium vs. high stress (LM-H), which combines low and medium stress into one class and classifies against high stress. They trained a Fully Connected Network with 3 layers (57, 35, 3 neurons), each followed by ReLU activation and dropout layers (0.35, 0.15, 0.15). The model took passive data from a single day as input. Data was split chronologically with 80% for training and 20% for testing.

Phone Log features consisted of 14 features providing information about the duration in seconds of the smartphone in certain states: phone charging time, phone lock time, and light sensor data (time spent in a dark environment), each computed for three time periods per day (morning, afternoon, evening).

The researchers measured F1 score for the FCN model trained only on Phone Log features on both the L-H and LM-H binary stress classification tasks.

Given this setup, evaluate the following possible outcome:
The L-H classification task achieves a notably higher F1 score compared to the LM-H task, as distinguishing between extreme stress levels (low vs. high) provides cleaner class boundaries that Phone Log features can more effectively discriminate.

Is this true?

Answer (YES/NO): NO